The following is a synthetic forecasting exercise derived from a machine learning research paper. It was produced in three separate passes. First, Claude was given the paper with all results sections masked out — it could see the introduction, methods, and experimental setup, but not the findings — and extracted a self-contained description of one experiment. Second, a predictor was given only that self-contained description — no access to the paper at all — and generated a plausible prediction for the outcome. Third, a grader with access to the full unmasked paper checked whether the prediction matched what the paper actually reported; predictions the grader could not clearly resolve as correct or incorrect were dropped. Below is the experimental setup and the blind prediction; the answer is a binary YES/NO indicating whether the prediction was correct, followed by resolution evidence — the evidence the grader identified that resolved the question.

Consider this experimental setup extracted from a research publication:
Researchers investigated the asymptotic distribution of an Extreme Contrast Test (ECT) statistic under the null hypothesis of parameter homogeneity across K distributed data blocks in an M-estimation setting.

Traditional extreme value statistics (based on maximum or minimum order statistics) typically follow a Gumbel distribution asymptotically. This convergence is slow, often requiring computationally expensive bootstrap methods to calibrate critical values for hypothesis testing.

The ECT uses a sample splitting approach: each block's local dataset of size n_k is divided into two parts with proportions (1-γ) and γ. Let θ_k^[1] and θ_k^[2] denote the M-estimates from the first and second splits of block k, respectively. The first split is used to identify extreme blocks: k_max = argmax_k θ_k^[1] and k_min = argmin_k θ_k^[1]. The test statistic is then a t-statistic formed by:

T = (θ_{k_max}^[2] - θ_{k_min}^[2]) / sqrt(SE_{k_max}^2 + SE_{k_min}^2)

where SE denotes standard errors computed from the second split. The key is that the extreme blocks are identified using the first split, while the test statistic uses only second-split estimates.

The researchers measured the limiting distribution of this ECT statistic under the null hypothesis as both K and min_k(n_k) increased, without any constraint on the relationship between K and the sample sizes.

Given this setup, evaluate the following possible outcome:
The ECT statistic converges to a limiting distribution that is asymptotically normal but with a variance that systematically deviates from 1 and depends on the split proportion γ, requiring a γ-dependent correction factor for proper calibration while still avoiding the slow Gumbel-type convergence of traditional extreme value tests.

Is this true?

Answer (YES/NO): NO